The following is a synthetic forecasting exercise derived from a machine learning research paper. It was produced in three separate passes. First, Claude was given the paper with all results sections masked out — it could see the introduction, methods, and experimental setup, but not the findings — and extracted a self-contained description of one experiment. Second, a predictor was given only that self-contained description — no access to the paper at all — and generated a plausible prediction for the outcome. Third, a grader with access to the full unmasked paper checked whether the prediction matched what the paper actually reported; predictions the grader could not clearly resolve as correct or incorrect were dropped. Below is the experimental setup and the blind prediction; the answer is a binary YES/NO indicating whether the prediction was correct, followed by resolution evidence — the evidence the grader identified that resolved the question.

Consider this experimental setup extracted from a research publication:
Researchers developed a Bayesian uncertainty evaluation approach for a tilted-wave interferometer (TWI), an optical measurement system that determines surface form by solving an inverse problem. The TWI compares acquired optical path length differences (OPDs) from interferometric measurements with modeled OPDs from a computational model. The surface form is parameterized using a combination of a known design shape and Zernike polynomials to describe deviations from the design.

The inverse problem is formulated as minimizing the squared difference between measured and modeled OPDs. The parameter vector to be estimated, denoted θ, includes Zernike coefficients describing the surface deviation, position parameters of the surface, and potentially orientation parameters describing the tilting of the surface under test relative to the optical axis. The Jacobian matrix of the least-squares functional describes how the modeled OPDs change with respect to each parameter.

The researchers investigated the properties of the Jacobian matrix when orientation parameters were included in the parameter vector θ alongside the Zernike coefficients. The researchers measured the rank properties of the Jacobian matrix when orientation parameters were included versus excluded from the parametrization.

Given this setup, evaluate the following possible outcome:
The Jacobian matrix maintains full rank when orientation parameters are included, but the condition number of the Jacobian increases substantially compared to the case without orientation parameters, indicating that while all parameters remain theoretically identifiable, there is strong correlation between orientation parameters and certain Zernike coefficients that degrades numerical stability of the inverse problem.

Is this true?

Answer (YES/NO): NO